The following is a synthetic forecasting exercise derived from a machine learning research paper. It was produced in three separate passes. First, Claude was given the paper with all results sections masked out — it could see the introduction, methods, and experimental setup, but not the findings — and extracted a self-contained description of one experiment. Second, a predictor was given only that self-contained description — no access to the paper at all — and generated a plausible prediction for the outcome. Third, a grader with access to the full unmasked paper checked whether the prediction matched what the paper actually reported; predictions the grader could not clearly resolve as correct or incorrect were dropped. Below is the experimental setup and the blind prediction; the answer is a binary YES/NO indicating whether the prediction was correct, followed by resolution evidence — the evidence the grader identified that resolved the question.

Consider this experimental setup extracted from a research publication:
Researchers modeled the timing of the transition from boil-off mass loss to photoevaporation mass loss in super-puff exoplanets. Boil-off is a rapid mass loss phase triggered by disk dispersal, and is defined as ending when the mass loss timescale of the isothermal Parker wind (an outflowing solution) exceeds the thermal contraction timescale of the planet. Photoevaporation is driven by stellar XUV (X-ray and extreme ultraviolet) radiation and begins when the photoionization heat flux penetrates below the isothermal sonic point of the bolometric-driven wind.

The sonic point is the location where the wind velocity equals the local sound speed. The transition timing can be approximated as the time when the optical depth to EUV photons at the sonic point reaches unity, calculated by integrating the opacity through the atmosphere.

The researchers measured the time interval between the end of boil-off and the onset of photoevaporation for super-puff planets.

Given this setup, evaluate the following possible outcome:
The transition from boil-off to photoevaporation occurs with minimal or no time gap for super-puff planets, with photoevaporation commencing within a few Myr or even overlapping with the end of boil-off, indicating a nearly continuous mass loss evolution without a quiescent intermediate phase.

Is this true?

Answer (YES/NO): YES